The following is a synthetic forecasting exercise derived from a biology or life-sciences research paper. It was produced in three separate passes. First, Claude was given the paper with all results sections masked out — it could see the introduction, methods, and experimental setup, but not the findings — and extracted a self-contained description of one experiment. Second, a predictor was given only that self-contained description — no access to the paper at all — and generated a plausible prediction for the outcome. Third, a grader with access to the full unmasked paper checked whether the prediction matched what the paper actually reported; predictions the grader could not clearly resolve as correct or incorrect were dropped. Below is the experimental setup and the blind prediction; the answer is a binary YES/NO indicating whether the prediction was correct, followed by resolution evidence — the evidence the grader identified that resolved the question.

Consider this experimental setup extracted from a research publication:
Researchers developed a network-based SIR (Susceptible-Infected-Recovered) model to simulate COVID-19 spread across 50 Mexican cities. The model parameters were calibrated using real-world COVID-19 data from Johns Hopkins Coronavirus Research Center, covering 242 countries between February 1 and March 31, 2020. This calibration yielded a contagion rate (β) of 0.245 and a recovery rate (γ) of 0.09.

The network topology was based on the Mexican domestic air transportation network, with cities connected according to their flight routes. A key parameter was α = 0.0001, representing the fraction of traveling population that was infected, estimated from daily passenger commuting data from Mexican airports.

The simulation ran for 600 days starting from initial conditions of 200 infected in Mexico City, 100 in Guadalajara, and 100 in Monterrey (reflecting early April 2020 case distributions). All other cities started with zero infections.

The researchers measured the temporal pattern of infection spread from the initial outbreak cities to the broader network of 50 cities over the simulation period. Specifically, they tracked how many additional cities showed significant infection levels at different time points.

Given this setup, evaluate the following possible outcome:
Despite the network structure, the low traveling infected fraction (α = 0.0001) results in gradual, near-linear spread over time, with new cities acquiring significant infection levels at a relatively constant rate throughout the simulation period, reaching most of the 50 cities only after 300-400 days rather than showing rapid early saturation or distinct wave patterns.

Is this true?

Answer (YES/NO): NO